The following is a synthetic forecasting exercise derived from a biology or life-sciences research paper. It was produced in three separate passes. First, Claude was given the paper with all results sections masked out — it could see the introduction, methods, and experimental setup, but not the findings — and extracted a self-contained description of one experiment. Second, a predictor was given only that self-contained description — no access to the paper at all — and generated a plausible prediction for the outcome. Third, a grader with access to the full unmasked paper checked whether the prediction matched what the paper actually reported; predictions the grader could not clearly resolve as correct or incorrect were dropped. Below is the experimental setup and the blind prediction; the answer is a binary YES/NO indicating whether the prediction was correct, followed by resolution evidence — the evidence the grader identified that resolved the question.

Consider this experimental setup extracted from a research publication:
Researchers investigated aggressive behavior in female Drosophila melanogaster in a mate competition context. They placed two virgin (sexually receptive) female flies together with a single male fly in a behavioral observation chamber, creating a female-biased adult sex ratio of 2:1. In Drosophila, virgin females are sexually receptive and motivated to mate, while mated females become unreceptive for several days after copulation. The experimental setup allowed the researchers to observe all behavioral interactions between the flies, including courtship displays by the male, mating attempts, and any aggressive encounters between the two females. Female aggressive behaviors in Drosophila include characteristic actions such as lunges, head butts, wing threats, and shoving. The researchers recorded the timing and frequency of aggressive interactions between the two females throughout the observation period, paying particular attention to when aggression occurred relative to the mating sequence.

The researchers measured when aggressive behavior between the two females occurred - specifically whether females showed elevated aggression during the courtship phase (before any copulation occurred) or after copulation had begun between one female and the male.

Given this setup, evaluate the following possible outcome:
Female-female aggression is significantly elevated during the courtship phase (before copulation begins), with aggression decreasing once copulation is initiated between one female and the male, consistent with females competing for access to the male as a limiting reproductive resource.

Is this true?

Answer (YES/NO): NO